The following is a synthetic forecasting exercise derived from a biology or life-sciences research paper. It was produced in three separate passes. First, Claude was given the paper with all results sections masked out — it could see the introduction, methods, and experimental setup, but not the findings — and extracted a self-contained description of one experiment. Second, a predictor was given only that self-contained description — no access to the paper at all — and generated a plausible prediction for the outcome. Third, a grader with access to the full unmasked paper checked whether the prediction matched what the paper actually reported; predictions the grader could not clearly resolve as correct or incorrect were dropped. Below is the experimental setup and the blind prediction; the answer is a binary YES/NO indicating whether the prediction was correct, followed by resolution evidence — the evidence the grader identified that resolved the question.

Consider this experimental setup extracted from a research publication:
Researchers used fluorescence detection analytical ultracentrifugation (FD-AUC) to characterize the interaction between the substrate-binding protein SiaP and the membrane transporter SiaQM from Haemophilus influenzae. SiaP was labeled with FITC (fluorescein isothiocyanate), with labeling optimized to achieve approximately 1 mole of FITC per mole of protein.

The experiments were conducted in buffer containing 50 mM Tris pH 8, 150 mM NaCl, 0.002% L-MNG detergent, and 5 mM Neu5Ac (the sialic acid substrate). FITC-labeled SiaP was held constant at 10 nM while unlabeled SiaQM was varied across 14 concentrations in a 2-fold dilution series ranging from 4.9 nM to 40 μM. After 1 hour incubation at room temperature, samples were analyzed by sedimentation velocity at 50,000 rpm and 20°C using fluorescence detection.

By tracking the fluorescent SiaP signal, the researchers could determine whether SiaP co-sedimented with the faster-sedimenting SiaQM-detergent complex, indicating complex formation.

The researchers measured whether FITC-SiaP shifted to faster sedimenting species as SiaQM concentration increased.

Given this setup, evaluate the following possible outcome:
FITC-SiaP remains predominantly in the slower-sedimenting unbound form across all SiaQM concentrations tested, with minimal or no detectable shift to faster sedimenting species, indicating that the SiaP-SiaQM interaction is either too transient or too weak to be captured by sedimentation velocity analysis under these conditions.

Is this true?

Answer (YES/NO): NO